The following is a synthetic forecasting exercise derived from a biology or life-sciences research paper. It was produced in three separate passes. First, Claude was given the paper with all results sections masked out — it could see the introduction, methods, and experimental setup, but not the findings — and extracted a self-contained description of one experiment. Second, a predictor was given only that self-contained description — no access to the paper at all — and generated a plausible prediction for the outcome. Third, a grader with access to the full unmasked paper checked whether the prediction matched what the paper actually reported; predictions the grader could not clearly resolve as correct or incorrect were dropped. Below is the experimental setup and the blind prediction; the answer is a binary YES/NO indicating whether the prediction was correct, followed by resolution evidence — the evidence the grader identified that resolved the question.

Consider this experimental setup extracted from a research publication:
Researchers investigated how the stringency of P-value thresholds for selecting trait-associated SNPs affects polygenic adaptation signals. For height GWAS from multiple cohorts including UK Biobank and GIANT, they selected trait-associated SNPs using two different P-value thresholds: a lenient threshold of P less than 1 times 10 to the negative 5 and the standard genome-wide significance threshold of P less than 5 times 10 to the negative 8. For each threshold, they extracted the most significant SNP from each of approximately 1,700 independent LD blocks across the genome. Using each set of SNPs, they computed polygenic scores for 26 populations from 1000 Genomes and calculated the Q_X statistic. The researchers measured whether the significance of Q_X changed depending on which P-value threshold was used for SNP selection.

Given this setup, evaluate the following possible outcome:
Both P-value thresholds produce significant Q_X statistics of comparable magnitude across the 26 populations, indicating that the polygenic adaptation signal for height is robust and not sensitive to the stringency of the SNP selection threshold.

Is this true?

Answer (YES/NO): NO